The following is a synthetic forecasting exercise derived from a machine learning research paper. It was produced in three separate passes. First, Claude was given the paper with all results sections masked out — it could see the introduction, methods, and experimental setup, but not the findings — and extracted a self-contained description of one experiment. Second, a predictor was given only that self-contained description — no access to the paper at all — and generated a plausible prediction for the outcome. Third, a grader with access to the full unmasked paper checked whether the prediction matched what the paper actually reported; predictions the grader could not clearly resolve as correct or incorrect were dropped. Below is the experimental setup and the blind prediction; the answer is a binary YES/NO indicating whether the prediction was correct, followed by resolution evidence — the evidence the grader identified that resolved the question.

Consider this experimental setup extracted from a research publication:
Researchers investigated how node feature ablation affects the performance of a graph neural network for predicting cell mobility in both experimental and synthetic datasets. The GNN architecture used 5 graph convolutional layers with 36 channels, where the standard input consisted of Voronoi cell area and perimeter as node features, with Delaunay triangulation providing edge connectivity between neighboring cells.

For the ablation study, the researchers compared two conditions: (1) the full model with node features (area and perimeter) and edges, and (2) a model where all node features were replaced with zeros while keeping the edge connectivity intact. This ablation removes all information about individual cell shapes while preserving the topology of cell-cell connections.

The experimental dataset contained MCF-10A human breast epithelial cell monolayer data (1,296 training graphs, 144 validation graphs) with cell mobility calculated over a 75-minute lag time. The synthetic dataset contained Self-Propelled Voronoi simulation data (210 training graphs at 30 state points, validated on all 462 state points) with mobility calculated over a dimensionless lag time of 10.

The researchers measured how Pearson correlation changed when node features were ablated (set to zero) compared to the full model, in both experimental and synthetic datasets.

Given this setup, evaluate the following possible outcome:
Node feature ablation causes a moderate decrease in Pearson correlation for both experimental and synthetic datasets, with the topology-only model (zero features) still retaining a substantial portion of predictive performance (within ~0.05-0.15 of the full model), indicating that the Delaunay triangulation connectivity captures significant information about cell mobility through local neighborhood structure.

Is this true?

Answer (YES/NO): NO